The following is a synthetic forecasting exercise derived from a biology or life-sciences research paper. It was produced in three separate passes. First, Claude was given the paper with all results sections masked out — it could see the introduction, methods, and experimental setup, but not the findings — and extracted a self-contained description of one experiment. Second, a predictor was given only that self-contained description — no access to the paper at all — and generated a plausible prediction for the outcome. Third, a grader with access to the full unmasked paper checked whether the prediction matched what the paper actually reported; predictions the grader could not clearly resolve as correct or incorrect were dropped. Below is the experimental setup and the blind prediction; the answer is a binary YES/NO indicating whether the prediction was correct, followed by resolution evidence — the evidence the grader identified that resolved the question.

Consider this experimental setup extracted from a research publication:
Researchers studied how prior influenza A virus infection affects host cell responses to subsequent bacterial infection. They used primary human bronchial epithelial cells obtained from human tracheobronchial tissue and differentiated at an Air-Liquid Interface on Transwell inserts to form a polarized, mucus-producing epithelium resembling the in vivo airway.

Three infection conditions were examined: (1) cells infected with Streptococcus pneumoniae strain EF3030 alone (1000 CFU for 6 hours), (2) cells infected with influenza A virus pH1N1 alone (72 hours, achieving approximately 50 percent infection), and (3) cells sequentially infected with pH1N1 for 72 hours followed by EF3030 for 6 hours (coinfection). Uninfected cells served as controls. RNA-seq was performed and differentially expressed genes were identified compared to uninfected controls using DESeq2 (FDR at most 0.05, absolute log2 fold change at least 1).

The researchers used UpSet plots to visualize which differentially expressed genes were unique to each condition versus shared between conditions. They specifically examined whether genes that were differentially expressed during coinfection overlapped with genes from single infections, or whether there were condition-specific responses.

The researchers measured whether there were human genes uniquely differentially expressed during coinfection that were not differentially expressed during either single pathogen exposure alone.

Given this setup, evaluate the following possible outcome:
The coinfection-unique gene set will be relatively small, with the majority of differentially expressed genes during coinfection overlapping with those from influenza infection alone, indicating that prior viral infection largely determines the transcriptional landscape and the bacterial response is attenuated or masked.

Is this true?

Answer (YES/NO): YES